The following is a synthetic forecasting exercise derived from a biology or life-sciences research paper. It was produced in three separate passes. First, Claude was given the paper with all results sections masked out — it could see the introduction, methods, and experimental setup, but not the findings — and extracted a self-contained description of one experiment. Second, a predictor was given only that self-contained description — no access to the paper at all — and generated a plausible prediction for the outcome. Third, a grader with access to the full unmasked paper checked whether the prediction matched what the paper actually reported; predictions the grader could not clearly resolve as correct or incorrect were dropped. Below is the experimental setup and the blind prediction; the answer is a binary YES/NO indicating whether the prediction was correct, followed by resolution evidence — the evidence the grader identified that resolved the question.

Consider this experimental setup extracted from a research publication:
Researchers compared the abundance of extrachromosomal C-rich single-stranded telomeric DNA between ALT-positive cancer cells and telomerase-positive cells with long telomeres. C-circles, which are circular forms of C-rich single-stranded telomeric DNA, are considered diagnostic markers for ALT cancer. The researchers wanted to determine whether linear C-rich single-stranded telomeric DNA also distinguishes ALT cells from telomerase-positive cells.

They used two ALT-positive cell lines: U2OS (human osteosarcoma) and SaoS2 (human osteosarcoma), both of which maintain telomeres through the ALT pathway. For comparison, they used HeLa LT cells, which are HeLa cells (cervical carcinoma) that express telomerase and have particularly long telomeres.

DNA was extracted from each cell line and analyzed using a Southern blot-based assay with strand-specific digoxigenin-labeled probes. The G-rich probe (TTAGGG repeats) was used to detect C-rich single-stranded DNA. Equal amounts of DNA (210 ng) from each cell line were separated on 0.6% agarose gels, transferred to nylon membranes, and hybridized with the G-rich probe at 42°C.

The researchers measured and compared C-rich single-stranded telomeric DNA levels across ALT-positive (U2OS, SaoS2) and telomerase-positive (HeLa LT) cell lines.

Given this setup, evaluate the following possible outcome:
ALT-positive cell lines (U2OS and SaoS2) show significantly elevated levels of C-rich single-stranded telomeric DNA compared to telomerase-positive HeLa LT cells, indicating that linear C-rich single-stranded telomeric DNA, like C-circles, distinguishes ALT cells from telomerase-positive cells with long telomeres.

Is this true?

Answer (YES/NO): YES